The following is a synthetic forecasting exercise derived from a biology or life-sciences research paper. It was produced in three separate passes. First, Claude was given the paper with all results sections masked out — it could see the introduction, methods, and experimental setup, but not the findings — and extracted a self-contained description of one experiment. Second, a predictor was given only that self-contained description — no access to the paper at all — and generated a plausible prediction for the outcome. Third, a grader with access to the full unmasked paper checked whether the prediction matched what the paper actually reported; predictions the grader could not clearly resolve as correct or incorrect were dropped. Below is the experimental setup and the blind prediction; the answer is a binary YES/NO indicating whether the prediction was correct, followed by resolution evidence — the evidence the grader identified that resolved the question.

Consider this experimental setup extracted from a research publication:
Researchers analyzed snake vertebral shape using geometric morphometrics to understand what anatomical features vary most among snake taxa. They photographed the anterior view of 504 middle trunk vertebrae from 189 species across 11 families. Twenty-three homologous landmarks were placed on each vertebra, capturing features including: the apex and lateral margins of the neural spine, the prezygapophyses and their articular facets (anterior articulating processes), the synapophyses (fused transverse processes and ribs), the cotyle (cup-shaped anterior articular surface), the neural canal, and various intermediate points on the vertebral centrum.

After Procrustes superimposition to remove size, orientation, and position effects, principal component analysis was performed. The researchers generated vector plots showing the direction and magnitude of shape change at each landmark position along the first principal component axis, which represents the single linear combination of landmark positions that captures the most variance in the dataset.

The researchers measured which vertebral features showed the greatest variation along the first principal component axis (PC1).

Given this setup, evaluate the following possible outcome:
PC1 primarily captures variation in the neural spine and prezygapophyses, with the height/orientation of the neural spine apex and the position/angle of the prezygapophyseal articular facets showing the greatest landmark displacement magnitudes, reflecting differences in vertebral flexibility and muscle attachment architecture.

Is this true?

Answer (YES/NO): NO